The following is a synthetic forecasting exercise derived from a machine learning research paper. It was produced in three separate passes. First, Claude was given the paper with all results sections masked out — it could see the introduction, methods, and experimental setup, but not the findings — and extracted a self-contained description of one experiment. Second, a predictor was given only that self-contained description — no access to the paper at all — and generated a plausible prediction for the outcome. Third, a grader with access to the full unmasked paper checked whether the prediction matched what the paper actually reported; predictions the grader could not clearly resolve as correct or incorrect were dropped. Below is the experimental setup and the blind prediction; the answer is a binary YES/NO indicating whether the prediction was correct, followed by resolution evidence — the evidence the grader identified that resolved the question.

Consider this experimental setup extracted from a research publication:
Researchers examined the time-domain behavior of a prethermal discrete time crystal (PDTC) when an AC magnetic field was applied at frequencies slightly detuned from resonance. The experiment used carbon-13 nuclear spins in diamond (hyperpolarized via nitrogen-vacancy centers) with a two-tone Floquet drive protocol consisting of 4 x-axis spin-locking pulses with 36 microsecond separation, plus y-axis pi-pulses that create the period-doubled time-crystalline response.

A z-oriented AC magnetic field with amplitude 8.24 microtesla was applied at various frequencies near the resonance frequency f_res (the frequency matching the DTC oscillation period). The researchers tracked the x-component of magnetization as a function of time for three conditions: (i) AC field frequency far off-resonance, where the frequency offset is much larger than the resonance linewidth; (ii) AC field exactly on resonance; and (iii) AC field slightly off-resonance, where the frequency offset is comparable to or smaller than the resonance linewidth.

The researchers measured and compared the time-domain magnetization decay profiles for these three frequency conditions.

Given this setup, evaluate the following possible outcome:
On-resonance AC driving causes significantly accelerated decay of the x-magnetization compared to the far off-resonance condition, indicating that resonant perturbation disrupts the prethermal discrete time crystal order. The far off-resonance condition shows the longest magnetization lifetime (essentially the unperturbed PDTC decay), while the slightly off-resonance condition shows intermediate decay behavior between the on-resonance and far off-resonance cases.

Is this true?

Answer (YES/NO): NO